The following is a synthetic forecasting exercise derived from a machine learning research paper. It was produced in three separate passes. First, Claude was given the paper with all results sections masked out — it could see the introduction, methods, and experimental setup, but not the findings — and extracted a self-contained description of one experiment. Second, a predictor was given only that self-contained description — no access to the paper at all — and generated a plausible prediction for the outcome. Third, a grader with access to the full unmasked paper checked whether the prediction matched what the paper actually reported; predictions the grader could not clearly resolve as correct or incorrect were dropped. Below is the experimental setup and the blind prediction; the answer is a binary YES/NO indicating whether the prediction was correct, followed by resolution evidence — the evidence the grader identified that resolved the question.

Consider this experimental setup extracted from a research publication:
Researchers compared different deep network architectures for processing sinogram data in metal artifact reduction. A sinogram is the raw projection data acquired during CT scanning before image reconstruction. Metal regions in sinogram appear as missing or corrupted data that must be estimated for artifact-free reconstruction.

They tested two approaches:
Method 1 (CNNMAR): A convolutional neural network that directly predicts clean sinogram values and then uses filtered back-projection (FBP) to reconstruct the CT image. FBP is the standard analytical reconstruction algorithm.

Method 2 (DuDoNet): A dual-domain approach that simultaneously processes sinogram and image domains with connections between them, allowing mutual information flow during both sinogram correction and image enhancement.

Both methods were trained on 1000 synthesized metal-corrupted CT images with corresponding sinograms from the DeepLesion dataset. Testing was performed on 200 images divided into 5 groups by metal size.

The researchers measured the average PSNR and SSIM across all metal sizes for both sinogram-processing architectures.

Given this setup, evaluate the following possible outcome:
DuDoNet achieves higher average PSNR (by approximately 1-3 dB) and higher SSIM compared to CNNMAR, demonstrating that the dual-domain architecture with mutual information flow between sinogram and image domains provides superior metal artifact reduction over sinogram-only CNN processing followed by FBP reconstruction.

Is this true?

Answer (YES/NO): NO